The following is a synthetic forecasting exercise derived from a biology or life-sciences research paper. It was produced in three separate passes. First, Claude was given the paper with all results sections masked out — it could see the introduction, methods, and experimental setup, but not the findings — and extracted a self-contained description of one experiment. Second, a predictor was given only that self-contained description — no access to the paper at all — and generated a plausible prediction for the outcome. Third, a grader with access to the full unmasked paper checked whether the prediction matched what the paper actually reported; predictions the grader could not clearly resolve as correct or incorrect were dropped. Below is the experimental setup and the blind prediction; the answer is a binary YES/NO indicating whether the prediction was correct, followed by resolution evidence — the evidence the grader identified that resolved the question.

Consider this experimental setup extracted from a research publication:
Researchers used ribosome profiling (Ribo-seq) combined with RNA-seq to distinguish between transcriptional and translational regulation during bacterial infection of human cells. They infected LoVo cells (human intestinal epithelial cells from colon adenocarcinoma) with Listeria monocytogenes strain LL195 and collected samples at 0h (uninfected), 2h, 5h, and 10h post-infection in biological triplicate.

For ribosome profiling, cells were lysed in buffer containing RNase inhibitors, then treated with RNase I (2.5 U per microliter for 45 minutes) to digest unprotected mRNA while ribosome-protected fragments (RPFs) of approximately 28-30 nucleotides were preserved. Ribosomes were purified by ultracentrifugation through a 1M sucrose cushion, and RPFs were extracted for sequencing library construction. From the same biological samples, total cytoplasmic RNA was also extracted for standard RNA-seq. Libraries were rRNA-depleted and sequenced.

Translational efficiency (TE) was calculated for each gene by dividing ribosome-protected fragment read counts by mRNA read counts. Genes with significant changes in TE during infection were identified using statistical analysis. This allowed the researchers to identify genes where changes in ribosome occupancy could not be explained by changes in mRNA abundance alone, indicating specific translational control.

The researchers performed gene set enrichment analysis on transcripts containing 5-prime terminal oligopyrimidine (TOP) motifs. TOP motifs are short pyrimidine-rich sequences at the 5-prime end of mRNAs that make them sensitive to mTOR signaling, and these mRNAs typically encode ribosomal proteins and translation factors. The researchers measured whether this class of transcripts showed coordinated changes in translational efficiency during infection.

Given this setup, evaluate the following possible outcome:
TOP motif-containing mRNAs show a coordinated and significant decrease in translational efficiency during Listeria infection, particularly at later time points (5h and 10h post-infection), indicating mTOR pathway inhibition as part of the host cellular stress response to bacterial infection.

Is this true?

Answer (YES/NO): YES